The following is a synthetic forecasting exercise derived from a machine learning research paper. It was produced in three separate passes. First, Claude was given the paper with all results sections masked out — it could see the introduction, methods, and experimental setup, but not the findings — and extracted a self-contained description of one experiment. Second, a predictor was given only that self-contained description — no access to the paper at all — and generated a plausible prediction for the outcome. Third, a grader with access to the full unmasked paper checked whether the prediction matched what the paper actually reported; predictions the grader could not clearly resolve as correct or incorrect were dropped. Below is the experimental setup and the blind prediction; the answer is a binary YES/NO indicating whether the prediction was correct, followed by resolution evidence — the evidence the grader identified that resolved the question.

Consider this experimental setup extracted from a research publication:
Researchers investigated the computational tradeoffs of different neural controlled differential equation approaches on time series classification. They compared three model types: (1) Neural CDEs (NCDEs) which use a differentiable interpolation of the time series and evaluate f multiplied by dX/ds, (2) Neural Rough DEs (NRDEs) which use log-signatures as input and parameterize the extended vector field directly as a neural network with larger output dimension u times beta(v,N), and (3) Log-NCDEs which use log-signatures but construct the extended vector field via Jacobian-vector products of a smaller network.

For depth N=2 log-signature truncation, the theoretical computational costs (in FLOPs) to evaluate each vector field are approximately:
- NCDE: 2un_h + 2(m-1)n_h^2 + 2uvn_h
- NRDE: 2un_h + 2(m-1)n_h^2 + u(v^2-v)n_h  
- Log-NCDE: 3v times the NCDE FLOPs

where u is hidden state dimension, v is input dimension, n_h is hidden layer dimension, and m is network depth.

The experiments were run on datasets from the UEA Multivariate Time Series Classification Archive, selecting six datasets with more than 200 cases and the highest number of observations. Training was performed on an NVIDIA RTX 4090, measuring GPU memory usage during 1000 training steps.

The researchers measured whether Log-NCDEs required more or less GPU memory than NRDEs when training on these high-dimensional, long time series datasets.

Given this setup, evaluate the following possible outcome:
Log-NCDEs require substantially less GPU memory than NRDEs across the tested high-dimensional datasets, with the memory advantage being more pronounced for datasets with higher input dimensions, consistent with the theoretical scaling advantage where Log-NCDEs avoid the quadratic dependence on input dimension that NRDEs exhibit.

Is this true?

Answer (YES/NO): NO